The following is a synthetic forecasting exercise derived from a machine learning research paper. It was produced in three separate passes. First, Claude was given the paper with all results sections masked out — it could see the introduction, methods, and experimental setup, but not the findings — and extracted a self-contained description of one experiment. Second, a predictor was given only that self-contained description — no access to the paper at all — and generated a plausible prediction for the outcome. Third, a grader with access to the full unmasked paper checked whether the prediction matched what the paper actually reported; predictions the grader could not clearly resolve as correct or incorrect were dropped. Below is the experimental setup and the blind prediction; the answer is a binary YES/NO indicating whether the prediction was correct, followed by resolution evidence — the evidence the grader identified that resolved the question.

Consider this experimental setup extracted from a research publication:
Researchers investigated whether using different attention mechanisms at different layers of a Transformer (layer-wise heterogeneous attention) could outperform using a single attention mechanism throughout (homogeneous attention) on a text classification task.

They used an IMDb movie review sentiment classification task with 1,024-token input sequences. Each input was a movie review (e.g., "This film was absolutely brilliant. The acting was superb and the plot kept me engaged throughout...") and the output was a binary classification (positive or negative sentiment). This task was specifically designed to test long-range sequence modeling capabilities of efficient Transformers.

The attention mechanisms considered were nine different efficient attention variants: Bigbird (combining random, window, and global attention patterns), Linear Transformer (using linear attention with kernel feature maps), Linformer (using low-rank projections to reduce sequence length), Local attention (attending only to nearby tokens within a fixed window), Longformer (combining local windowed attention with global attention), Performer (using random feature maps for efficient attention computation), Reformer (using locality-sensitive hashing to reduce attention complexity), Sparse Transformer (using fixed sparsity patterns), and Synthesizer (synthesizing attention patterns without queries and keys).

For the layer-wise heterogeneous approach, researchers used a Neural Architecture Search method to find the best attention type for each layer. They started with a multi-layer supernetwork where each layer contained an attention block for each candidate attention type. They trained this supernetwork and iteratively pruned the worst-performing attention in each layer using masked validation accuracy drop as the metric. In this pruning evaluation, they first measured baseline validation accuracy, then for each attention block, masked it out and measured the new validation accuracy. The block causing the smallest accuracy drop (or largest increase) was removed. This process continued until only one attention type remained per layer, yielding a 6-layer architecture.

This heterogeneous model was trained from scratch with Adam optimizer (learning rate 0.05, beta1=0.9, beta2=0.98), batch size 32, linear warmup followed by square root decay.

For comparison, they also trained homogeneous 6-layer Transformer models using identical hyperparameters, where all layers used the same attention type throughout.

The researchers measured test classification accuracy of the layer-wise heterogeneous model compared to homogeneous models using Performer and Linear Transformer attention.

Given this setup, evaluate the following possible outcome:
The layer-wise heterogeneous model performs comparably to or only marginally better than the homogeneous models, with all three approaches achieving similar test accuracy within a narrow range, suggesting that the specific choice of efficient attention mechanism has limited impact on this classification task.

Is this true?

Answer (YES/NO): NO